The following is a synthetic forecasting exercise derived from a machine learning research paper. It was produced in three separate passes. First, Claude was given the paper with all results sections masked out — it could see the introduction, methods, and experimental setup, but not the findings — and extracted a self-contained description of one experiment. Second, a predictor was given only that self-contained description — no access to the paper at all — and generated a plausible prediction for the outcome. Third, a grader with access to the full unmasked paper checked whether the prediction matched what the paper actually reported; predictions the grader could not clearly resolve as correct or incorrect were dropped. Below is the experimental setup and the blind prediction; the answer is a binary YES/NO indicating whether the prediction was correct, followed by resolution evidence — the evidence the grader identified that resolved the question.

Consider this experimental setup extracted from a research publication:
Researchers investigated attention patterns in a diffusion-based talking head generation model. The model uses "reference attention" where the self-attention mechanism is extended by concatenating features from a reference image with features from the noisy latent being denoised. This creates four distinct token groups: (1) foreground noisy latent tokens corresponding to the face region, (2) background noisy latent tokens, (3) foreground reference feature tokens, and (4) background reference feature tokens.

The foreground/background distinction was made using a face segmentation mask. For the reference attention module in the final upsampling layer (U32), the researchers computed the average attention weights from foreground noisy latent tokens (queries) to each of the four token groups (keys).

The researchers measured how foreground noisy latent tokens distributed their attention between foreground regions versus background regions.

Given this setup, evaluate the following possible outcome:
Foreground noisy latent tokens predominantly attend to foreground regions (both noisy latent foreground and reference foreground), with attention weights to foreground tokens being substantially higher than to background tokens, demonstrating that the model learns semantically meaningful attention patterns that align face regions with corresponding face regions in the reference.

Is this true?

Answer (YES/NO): YES